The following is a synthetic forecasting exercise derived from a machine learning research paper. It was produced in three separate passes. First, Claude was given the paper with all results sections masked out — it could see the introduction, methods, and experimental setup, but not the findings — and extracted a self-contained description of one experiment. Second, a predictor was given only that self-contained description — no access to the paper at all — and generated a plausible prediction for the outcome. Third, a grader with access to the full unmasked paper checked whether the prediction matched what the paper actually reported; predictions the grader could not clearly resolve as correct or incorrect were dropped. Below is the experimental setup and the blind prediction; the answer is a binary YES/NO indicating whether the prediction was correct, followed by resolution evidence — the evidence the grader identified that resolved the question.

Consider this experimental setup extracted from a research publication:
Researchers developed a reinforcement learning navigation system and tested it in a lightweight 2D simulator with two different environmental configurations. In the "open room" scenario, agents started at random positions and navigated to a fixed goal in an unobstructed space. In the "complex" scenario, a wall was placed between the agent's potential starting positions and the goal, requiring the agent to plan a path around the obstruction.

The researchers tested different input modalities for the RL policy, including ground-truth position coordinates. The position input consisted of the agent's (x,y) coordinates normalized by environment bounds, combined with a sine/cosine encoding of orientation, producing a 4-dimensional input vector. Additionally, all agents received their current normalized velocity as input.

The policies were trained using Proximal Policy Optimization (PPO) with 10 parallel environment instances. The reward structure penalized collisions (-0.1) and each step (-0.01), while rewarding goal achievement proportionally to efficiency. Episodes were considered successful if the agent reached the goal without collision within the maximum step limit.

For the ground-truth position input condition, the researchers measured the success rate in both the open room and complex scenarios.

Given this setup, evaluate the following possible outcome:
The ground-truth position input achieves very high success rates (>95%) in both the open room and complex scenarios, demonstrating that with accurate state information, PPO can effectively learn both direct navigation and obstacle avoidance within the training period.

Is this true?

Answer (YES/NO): NO